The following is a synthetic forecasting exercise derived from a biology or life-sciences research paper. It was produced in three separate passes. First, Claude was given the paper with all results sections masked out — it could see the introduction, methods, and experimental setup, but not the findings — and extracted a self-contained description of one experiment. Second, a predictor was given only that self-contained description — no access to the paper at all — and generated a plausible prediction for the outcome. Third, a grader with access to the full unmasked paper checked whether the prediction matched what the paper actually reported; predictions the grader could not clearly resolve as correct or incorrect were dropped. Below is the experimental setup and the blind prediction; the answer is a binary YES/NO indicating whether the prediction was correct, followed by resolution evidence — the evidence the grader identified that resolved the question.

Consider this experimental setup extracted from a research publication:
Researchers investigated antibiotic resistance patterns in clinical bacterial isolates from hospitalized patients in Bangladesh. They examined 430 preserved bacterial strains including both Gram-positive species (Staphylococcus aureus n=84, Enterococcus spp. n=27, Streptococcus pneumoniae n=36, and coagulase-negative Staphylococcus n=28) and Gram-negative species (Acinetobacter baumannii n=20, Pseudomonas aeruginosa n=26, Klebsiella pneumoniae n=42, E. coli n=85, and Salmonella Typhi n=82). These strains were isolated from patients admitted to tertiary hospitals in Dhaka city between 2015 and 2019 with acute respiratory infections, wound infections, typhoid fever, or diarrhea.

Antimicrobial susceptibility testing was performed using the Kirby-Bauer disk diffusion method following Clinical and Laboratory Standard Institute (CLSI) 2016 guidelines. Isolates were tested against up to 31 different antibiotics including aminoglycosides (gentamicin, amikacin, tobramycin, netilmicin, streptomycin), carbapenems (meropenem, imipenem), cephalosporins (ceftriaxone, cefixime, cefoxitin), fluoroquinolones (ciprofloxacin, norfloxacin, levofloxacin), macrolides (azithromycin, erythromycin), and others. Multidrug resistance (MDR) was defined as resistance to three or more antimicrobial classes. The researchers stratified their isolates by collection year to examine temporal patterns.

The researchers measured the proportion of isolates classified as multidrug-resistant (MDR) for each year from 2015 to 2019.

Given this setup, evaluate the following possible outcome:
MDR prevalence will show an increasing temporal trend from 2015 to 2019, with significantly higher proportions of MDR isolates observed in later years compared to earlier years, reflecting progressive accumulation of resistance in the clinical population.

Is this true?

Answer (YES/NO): YES